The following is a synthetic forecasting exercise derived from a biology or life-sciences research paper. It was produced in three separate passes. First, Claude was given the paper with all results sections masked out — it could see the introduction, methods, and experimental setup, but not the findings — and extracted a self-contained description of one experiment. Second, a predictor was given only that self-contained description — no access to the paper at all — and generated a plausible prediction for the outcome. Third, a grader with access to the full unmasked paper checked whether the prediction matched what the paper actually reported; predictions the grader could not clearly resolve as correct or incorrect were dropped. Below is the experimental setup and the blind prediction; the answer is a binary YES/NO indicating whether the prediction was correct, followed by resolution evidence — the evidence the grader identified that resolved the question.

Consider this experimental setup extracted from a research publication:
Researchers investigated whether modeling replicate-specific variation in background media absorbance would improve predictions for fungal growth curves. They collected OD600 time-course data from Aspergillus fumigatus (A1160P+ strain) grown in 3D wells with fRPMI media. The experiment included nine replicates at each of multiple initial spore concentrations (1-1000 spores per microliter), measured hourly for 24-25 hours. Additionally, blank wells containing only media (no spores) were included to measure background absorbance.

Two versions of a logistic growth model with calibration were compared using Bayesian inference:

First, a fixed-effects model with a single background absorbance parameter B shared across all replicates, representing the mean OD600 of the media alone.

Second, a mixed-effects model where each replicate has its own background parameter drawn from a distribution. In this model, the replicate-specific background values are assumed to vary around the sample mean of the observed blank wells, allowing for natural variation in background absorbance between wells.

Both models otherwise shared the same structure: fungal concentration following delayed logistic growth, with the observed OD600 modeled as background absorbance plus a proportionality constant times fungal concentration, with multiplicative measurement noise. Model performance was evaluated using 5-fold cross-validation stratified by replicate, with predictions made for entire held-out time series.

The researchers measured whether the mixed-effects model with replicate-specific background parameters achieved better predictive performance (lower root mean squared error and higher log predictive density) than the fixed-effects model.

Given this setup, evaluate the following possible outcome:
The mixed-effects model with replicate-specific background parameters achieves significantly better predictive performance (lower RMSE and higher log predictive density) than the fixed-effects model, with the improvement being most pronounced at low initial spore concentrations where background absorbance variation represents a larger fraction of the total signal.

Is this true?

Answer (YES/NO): NO